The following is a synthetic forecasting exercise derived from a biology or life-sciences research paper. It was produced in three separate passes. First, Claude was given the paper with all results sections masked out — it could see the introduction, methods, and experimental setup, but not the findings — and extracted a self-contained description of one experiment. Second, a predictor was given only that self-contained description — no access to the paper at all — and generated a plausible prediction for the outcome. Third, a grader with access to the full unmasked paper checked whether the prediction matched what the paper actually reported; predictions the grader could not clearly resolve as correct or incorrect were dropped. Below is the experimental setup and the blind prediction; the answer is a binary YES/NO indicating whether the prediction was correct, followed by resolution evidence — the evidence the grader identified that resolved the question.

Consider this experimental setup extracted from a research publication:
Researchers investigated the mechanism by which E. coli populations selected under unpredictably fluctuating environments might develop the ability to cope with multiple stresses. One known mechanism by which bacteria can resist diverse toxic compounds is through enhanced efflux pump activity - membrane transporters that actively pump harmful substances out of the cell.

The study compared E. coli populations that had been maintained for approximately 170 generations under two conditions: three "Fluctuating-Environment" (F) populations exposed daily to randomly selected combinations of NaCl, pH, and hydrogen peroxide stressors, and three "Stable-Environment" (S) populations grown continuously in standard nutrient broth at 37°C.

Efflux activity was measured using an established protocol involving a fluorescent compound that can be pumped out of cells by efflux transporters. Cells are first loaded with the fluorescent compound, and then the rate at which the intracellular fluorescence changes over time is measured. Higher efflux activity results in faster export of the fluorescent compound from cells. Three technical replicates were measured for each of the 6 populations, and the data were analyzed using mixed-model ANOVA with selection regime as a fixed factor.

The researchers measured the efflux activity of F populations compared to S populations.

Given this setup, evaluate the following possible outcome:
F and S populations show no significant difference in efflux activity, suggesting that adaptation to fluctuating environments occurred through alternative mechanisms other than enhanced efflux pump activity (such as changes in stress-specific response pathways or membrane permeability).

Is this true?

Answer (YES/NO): NO